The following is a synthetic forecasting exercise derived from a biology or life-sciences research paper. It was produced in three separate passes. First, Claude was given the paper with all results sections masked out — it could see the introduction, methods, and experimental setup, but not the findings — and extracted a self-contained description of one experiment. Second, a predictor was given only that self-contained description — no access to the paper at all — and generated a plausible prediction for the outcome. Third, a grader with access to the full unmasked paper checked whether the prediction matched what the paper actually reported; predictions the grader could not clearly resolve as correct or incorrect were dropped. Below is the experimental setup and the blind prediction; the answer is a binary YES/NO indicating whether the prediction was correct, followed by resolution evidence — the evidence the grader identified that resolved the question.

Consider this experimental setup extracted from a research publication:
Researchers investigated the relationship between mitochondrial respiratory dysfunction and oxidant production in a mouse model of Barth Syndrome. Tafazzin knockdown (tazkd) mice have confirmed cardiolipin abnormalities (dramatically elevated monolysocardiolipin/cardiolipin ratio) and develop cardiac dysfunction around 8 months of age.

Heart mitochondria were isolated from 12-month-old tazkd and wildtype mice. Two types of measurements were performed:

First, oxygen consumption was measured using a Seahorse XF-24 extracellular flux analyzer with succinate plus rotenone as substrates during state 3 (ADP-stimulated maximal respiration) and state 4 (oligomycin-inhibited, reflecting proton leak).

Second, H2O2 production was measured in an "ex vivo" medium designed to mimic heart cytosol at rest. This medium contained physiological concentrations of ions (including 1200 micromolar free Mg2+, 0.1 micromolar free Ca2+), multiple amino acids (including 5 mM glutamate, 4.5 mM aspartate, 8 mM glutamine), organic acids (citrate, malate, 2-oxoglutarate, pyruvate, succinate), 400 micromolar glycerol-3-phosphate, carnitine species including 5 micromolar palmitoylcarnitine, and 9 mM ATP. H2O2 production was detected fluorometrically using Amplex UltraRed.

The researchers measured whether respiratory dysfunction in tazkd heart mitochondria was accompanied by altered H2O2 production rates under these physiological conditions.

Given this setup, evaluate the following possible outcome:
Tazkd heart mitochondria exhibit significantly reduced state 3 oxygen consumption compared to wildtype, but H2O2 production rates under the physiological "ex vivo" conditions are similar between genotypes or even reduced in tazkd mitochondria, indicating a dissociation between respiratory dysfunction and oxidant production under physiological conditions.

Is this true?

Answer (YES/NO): YES